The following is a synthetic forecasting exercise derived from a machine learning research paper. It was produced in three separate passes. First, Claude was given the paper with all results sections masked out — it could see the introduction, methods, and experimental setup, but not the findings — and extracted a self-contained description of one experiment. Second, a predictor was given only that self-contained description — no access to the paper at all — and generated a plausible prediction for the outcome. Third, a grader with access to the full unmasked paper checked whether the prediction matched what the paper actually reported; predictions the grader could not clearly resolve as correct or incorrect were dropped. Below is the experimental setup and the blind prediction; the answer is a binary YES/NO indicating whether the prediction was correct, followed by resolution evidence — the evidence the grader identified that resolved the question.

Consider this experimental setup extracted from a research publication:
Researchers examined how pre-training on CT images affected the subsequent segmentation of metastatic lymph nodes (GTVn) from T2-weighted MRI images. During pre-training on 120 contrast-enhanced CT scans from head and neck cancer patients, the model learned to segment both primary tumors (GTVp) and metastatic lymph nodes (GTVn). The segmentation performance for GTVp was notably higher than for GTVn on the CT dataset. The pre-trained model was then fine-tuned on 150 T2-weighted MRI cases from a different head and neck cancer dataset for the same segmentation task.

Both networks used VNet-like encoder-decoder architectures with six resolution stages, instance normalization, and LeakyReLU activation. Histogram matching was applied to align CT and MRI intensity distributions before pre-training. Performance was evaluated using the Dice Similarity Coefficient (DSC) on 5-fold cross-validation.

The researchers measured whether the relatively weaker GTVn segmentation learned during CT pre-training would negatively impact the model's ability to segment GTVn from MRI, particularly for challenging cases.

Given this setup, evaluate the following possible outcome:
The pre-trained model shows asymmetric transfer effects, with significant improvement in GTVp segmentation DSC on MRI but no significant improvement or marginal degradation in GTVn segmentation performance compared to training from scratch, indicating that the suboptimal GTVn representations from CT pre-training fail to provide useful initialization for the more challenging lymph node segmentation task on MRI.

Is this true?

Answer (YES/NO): NO